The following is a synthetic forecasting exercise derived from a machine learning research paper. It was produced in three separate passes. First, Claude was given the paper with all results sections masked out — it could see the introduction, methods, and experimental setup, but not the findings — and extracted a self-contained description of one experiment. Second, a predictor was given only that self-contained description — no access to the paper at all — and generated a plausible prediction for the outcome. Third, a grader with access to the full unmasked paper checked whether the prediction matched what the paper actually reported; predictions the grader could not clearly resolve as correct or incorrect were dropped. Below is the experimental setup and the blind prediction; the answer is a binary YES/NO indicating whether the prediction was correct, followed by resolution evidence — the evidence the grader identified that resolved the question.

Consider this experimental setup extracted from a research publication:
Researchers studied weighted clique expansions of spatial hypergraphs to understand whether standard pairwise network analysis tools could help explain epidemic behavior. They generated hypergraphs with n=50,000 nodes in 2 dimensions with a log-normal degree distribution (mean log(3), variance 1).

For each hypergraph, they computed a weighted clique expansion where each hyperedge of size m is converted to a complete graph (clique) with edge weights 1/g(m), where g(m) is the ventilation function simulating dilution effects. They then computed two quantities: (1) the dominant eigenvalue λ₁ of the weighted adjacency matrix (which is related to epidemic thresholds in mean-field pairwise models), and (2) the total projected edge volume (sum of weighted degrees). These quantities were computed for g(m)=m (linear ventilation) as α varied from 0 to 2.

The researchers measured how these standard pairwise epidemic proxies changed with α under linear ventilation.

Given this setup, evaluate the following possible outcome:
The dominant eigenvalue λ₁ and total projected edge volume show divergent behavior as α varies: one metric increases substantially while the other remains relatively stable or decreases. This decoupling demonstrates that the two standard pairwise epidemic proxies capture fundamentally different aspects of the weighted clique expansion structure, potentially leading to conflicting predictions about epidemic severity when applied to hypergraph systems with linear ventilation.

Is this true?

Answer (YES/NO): NO